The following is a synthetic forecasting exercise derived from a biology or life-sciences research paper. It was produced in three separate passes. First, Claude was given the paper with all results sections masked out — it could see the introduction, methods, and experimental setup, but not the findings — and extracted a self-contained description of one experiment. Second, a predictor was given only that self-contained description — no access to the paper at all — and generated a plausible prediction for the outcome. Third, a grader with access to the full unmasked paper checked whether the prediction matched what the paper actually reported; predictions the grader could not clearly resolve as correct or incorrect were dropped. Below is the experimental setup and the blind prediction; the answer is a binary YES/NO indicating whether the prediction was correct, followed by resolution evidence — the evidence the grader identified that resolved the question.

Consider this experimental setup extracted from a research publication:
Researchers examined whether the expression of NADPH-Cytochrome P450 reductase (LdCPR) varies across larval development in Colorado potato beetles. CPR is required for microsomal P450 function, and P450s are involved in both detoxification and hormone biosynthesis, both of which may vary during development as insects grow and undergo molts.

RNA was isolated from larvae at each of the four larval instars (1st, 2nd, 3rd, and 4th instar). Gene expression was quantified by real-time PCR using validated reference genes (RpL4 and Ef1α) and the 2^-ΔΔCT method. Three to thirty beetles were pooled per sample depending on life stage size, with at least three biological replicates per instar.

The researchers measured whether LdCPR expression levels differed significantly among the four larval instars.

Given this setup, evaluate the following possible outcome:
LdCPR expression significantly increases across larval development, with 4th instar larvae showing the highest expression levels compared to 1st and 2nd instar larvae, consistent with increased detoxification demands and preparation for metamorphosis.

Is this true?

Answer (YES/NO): NO